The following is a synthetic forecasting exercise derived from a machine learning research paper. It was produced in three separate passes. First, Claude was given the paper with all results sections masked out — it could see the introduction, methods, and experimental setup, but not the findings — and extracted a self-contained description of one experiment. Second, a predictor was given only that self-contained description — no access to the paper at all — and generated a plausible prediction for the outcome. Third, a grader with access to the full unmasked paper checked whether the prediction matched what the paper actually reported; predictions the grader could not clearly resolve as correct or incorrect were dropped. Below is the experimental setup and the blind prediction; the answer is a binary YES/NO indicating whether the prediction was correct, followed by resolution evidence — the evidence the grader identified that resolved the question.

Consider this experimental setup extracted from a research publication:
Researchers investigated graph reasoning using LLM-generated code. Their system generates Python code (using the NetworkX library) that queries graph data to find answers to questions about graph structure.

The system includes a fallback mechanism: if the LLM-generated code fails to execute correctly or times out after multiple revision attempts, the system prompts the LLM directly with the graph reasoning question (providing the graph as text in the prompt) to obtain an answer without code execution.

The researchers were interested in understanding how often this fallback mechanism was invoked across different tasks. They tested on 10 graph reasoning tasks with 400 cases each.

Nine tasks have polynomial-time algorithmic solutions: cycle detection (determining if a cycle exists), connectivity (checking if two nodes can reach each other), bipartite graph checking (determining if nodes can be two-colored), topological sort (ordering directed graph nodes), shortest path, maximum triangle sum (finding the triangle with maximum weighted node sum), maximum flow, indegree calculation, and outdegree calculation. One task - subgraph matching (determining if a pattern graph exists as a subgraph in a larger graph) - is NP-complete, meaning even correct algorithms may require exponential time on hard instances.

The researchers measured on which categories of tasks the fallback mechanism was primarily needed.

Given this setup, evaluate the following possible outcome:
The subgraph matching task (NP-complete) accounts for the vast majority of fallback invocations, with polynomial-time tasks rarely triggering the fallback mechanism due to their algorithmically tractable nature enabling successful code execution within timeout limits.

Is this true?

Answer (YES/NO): YES